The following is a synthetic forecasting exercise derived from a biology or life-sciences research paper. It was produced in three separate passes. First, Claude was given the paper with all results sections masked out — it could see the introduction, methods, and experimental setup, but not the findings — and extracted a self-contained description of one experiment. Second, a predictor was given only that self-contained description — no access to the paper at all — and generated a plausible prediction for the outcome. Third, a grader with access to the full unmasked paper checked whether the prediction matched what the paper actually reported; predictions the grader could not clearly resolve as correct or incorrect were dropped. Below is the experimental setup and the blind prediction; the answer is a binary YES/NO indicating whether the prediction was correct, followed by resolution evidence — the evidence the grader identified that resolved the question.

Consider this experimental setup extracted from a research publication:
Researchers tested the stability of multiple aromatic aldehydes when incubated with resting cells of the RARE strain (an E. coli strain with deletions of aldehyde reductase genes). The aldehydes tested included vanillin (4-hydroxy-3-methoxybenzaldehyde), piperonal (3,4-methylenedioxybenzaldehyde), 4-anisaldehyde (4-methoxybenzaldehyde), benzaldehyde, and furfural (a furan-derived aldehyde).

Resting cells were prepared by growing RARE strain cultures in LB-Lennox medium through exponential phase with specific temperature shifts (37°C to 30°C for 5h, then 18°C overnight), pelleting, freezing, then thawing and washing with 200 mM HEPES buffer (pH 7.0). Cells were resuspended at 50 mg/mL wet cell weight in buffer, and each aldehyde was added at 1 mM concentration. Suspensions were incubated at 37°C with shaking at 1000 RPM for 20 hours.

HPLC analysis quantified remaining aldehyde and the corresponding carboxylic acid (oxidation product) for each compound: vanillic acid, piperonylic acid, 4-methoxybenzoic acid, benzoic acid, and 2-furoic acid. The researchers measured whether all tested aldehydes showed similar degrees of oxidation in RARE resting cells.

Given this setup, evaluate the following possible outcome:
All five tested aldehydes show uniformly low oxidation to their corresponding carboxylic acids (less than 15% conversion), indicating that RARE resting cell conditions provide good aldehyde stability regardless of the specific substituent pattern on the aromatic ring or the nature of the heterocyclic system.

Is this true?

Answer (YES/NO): NO